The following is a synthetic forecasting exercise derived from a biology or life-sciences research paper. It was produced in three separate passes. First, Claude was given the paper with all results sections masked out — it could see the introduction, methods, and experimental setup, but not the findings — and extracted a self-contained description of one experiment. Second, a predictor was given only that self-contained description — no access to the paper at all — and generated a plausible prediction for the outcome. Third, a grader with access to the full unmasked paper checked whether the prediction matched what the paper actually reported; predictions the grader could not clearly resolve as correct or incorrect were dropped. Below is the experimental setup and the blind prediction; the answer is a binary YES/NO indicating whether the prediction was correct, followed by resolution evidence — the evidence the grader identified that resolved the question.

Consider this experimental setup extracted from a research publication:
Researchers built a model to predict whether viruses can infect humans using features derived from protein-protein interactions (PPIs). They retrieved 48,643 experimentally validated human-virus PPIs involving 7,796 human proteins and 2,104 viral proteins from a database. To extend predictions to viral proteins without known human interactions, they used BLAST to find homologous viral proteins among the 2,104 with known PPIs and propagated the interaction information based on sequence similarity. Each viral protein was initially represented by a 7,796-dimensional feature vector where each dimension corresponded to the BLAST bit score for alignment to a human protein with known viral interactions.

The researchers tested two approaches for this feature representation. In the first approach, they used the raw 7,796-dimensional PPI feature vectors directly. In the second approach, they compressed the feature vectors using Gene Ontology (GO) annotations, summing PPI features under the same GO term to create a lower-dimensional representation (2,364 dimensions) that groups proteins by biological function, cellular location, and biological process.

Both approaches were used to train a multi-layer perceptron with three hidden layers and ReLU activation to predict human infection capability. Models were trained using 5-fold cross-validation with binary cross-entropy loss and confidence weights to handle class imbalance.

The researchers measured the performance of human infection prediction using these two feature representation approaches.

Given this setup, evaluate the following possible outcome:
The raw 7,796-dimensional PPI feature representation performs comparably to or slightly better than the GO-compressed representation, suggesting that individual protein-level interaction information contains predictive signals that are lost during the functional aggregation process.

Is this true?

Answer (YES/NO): NO